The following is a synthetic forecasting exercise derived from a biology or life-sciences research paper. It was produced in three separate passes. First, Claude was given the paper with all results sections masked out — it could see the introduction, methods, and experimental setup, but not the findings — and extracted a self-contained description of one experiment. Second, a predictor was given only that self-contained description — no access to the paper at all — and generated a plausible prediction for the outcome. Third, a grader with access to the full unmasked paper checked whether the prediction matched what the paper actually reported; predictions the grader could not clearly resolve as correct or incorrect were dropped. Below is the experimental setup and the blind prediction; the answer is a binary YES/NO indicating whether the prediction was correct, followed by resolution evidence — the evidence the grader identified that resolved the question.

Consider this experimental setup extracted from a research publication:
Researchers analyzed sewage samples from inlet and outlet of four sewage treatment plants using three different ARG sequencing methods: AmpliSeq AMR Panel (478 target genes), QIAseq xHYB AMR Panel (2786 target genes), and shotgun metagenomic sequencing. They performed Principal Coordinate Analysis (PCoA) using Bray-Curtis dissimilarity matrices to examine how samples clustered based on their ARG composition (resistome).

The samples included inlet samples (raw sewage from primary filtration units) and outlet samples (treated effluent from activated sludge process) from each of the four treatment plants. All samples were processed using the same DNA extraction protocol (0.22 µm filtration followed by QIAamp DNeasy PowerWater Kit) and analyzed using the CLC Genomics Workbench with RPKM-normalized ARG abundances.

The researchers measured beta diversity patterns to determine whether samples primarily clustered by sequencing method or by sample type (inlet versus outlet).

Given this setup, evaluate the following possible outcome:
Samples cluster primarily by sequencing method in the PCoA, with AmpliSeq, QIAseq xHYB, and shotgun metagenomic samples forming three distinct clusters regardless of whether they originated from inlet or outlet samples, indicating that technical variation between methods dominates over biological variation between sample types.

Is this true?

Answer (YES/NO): NO